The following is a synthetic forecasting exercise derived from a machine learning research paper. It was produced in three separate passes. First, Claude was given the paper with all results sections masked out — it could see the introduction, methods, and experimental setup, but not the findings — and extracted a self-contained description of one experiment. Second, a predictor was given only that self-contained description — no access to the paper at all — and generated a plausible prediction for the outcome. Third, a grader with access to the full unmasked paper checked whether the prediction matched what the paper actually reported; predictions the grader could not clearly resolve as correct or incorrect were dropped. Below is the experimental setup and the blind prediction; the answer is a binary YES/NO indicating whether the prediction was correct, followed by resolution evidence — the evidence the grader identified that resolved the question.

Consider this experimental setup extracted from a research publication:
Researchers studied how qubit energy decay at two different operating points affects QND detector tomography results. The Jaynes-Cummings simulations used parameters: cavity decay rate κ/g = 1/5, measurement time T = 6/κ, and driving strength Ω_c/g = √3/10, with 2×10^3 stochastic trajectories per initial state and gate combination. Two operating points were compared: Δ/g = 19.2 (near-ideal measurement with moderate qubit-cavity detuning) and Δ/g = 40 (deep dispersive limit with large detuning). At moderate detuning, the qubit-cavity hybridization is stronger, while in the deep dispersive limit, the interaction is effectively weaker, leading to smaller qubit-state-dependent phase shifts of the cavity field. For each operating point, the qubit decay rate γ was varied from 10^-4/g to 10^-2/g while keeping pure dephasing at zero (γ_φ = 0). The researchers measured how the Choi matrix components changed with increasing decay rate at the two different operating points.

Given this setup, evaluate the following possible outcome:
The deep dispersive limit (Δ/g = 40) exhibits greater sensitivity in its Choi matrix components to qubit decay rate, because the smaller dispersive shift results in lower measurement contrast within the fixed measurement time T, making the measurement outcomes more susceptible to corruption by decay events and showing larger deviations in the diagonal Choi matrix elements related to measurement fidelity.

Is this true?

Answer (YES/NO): NO